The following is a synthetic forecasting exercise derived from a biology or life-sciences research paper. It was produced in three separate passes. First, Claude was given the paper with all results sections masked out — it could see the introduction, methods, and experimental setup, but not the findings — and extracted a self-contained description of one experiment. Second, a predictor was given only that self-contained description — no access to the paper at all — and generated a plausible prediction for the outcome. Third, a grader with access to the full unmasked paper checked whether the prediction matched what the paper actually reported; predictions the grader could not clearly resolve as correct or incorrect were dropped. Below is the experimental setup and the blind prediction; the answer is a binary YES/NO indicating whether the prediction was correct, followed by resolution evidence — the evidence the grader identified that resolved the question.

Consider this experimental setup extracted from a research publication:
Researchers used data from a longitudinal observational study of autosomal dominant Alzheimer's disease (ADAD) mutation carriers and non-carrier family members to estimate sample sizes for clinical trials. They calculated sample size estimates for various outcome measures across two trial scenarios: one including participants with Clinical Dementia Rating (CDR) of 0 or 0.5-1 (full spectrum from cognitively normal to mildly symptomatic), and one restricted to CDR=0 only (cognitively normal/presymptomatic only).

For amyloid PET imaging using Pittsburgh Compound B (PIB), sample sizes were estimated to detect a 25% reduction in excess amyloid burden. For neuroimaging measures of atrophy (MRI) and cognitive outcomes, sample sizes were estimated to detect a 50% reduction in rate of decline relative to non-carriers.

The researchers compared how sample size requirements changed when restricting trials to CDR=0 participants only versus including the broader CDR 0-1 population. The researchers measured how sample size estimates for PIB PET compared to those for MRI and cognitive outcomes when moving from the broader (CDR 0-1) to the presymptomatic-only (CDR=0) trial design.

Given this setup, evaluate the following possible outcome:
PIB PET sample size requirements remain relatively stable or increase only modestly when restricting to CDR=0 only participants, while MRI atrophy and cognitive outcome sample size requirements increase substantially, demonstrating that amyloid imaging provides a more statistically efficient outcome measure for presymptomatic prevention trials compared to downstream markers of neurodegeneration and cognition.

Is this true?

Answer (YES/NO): YES